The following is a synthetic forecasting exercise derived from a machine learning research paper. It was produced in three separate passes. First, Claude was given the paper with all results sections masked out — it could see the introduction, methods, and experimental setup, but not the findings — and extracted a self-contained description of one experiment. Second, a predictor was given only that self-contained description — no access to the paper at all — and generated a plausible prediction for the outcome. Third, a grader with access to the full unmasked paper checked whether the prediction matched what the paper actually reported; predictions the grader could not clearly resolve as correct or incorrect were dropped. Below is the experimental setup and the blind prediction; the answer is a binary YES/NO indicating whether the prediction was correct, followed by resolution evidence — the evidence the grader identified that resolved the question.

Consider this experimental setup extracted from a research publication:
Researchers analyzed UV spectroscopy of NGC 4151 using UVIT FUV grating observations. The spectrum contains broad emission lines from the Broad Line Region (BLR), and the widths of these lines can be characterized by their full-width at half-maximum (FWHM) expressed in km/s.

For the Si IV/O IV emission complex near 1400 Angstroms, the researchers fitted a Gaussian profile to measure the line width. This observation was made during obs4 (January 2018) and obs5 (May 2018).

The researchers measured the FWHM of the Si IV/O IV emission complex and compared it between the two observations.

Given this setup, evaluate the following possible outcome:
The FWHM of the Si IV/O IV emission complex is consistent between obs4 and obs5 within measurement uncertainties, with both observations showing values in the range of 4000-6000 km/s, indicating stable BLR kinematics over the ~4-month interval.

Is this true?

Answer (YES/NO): NO